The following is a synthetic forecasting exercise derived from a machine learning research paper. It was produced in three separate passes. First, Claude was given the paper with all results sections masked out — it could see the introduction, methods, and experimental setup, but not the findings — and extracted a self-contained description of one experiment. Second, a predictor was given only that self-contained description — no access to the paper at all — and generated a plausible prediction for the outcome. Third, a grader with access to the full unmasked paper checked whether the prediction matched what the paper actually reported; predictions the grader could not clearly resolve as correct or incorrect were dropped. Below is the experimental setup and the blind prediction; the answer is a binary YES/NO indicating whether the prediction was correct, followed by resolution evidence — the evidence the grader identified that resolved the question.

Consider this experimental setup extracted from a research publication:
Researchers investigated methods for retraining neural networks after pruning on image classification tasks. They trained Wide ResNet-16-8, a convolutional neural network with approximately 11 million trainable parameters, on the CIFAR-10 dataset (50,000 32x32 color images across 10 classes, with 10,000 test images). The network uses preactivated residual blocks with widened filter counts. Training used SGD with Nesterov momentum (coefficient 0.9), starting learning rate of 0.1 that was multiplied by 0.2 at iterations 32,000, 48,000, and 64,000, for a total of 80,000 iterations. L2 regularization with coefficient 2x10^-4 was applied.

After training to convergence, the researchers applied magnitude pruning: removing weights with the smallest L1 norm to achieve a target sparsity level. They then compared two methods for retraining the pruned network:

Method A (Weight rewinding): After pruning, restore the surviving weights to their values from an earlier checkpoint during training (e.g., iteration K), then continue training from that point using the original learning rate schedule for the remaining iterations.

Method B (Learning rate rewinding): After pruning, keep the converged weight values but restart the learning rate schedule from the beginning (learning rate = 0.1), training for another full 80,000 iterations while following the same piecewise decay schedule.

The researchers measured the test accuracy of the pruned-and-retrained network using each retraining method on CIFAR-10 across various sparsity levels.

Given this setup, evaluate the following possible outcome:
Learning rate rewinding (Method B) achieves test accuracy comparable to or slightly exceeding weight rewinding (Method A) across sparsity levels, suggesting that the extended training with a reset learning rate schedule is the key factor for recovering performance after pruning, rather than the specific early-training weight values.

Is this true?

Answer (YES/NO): NO